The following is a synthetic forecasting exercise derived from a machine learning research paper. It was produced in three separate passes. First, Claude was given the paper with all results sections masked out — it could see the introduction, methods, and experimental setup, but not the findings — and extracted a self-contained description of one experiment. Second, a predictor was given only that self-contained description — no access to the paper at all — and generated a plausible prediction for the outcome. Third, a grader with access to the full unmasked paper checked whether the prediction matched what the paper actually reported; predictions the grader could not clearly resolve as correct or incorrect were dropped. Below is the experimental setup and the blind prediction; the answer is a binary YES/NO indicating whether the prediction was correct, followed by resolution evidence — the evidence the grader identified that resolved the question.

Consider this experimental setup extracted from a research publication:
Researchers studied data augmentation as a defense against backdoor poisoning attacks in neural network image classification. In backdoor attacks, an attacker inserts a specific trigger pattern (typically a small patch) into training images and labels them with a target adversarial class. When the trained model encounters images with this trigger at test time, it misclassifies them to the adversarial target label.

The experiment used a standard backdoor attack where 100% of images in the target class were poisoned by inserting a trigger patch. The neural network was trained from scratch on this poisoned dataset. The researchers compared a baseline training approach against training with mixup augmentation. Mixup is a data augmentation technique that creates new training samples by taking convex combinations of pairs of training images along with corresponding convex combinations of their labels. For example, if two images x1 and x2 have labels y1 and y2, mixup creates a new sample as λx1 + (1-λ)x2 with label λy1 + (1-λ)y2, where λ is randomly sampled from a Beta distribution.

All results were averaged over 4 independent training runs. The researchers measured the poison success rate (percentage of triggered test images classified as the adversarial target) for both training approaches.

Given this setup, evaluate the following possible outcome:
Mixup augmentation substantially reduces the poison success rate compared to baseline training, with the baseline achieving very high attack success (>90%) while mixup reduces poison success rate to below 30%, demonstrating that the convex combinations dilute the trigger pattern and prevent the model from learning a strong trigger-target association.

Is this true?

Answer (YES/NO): NO